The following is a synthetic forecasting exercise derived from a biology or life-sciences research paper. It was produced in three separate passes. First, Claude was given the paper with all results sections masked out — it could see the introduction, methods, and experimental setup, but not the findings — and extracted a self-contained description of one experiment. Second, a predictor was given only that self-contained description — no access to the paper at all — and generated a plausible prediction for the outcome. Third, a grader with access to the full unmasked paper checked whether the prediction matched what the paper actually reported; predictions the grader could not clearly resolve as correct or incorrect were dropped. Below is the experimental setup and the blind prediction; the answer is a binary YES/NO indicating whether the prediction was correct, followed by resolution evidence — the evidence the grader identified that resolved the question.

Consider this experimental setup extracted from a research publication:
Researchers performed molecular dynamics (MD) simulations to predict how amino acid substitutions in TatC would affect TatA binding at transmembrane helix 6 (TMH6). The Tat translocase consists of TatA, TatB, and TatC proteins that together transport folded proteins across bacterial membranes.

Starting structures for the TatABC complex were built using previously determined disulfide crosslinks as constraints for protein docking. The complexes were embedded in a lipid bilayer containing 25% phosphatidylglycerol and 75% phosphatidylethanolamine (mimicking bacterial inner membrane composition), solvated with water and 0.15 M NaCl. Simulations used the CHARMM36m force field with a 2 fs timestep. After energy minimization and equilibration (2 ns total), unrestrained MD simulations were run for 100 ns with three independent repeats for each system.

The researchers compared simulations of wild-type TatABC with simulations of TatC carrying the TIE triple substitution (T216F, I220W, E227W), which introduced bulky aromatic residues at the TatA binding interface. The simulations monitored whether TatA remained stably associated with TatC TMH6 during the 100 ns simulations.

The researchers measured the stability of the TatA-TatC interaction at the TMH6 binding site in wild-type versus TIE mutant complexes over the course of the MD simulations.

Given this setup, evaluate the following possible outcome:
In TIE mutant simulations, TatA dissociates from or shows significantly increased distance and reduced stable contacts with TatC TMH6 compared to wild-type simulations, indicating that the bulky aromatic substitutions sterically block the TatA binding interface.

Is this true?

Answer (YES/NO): YES